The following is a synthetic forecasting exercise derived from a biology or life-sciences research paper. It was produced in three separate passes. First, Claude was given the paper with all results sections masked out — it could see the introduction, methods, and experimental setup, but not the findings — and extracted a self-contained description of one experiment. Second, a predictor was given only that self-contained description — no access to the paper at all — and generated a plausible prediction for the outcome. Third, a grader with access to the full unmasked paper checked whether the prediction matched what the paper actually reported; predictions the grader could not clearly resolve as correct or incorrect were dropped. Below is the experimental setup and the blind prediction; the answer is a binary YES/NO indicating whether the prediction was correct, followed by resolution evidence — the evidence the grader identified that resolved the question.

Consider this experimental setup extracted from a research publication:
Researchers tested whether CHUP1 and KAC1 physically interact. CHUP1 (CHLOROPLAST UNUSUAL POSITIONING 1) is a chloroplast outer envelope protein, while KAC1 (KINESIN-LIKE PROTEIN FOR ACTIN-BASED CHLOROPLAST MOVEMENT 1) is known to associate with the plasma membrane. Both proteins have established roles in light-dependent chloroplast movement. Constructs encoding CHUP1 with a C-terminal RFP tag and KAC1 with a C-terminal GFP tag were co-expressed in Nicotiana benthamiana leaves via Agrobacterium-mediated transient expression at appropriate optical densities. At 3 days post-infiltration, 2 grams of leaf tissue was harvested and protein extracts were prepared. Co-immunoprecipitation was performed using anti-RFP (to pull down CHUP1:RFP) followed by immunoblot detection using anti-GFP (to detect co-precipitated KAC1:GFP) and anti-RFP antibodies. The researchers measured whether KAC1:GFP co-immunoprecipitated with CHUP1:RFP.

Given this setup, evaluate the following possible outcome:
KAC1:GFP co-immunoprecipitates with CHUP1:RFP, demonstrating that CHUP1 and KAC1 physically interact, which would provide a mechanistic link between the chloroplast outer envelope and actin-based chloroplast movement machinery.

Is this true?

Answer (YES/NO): YES